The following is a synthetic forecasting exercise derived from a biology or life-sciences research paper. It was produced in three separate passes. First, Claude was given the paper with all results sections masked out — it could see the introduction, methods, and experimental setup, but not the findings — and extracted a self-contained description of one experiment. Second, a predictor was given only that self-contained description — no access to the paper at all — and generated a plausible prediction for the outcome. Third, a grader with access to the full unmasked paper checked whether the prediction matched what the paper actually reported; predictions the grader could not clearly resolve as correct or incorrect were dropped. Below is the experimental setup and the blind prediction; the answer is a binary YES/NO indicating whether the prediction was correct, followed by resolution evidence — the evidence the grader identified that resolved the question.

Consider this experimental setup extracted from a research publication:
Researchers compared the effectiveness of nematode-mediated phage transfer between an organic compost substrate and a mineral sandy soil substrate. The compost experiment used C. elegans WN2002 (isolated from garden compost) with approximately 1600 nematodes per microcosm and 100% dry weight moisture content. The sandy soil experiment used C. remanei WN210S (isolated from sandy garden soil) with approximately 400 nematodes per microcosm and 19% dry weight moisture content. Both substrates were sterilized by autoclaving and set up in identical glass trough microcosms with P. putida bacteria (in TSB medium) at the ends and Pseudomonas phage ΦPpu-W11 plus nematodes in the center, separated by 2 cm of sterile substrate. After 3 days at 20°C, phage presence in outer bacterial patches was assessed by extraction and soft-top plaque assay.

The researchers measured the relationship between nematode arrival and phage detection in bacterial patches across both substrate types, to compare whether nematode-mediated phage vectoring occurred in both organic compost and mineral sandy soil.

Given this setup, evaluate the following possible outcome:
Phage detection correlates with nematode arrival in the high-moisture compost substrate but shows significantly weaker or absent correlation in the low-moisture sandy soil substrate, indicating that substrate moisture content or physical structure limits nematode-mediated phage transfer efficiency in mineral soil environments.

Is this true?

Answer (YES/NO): NO